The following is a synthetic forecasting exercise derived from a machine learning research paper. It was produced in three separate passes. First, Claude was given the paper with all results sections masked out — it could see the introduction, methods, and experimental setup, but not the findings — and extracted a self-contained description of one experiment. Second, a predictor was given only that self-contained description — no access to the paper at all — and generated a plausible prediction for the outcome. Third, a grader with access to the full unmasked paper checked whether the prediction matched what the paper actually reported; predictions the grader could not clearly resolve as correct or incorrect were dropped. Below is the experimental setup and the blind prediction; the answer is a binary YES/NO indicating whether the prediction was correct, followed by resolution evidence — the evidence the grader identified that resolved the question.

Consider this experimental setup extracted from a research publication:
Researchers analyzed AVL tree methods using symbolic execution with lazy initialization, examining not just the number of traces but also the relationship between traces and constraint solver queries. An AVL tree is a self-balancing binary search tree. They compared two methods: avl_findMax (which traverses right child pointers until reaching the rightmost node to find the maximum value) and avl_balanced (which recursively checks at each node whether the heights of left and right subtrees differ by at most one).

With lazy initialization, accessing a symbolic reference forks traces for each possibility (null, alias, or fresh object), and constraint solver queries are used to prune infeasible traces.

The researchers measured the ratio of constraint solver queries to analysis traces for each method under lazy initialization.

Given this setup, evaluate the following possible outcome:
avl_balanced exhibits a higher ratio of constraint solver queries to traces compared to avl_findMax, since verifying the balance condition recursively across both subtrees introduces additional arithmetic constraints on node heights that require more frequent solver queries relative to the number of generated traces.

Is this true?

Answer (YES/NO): YES